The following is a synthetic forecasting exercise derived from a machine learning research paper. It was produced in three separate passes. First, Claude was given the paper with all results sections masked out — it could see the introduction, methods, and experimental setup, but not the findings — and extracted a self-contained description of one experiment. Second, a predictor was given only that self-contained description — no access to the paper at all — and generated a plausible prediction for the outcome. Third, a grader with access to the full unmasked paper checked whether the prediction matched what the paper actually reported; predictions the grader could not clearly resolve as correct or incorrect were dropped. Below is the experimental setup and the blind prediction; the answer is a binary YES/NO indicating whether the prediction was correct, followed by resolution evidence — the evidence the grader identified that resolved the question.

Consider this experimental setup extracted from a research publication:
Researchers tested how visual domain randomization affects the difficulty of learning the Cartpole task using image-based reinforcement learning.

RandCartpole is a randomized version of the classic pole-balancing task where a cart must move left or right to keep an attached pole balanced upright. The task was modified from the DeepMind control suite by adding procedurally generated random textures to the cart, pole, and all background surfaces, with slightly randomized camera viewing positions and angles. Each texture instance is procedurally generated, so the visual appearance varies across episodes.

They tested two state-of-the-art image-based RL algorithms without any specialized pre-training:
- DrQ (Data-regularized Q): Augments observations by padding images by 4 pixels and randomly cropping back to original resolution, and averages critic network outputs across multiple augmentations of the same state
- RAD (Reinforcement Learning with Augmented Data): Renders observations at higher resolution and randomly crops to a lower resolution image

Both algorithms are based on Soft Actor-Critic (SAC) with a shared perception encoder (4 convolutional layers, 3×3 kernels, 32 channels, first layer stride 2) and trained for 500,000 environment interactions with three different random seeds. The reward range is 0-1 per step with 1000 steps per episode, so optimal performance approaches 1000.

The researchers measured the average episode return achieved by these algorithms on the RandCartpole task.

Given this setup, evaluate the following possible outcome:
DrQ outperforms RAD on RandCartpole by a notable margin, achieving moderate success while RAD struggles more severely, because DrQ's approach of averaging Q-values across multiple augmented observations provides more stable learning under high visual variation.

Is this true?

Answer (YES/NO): NO